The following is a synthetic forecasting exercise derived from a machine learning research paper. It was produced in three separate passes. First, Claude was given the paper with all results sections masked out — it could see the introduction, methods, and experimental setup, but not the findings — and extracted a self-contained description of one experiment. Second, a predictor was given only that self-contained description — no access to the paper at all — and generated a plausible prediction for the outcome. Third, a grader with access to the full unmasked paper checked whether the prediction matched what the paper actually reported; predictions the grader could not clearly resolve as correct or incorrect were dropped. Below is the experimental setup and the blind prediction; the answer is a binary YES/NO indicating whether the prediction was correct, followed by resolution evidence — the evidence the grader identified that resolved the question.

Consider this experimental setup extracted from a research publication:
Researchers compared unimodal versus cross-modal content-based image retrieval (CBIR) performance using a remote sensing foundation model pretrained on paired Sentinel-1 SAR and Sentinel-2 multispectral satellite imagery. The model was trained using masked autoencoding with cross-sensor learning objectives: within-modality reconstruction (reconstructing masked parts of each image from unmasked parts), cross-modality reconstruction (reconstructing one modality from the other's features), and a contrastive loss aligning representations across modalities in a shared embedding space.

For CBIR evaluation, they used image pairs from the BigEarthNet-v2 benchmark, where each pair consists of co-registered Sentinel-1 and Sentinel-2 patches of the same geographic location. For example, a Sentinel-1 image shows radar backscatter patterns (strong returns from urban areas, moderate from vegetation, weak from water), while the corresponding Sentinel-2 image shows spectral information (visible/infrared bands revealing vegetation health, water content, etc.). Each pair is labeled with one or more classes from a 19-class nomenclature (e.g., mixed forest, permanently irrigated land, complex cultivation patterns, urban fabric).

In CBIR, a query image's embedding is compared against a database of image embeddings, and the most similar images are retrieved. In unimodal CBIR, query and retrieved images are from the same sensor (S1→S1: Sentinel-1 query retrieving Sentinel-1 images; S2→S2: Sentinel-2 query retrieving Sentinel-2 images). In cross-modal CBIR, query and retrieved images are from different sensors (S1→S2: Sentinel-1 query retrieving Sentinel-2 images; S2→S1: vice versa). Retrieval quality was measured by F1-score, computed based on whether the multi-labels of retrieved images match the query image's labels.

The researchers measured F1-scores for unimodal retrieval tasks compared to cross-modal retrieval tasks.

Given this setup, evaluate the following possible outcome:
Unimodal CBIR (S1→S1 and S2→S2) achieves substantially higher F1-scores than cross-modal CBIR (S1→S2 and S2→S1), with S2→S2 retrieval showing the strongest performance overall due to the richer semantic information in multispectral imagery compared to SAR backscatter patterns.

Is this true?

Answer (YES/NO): YES